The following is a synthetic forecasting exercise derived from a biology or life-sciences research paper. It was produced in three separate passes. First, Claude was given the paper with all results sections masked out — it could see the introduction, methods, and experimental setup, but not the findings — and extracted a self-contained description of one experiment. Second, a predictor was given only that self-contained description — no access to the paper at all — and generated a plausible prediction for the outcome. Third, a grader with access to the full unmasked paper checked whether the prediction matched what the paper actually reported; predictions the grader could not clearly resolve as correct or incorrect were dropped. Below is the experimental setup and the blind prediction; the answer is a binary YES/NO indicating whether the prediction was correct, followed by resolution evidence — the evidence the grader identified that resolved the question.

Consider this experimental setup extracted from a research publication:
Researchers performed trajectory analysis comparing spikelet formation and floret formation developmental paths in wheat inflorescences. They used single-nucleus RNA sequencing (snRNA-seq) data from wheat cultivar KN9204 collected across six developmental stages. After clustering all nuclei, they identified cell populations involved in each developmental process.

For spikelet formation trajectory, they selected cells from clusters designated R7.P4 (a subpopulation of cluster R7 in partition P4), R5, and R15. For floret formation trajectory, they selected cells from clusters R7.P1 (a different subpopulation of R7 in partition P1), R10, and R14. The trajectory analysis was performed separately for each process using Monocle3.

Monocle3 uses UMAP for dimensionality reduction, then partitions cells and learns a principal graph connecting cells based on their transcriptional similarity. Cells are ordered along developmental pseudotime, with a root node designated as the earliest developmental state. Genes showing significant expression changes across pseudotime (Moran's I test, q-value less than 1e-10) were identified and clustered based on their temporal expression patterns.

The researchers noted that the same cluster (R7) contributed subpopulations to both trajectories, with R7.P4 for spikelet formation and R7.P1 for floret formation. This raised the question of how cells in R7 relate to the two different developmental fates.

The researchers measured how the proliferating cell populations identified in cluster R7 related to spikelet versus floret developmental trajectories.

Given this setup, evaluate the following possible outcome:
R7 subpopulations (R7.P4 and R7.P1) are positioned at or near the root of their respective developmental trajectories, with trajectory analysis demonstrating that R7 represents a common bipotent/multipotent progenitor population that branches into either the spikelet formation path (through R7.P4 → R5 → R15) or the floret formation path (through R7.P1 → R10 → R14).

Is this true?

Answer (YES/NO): NO